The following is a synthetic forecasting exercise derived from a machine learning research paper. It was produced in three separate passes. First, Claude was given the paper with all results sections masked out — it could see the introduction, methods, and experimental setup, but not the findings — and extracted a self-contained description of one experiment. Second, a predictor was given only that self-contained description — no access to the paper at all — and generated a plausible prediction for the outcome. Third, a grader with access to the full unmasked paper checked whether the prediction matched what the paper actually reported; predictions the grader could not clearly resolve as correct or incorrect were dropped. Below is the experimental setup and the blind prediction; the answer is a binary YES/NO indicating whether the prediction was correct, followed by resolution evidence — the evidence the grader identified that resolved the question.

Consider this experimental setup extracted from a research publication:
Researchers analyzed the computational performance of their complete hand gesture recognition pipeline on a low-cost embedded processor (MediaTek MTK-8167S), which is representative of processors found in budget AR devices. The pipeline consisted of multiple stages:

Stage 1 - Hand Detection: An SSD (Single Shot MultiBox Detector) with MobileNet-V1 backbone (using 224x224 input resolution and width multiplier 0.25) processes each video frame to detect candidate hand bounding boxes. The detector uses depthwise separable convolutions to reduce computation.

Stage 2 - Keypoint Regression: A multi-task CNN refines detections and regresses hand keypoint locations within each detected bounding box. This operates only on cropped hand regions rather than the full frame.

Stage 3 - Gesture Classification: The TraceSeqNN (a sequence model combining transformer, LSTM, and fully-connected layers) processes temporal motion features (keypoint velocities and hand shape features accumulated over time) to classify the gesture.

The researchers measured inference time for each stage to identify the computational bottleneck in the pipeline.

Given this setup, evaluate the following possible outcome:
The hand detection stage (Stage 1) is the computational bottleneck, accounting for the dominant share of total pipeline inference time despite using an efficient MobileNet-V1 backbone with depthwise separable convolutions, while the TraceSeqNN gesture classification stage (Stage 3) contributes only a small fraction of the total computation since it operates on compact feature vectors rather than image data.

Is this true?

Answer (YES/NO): YES